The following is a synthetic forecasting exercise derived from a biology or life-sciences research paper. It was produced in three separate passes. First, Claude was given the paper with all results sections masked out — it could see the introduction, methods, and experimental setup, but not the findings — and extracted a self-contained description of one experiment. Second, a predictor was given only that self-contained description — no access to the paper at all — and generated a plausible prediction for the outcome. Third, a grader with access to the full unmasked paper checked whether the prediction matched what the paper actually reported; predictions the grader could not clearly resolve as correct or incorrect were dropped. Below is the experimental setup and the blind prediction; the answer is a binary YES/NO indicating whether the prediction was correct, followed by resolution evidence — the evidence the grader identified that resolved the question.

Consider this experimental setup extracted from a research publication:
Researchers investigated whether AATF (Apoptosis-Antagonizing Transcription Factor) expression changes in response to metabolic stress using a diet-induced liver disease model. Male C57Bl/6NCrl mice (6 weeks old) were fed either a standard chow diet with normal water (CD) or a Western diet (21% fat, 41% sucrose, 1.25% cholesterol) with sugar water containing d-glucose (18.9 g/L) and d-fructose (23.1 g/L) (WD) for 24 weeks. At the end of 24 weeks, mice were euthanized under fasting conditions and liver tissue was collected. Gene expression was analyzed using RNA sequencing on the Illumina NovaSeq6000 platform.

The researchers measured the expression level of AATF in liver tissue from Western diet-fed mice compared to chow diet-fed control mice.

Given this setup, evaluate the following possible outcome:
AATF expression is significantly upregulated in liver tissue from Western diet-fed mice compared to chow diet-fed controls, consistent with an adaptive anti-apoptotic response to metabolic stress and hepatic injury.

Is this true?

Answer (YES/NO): YES